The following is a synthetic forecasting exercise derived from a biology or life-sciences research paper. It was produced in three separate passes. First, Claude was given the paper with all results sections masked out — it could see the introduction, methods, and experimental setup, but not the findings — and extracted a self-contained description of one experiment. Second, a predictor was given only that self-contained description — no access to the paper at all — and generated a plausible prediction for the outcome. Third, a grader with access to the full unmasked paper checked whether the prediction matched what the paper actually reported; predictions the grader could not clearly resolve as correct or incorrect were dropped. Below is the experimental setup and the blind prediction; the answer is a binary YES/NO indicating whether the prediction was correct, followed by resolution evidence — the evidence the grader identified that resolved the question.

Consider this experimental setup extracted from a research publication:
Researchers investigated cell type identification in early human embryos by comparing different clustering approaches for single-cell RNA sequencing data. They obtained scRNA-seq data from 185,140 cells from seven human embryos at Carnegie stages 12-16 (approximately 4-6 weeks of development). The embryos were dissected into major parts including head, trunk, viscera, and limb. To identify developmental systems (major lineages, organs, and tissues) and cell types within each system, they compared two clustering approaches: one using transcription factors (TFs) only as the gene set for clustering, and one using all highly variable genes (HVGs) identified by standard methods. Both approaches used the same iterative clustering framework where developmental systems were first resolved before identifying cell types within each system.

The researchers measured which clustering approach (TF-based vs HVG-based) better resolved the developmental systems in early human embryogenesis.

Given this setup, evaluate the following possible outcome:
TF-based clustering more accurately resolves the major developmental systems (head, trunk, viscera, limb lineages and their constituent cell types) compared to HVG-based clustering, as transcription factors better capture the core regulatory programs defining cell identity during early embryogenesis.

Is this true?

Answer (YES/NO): YES